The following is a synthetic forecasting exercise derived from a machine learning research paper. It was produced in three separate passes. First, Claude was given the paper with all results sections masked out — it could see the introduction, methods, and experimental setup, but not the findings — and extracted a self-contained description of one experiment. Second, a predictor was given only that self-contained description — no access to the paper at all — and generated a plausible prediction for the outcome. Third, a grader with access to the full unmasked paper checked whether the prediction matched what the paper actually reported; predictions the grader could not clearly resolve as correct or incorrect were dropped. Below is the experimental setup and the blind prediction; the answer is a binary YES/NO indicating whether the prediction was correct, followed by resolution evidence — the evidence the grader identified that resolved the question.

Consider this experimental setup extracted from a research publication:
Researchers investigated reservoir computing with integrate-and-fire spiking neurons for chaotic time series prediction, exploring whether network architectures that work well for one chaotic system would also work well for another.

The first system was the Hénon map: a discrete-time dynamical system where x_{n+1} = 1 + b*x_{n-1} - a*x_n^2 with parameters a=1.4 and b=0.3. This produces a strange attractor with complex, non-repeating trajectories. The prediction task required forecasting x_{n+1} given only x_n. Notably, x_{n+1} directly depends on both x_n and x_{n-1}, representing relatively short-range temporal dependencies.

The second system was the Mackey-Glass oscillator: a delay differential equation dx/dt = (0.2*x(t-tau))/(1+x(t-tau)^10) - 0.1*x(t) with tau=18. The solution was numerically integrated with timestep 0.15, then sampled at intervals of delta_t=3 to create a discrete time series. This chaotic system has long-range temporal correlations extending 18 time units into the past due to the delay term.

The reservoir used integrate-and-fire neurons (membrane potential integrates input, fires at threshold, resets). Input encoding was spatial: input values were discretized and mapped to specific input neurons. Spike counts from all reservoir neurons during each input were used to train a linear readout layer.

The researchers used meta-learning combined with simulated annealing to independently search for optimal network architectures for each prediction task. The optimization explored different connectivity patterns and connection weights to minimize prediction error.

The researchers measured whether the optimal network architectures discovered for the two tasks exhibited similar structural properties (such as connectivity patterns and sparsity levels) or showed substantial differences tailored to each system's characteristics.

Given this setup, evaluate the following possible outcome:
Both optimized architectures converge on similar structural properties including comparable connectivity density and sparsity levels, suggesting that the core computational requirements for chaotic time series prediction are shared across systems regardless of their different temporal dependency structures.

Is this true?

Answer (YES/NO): NO